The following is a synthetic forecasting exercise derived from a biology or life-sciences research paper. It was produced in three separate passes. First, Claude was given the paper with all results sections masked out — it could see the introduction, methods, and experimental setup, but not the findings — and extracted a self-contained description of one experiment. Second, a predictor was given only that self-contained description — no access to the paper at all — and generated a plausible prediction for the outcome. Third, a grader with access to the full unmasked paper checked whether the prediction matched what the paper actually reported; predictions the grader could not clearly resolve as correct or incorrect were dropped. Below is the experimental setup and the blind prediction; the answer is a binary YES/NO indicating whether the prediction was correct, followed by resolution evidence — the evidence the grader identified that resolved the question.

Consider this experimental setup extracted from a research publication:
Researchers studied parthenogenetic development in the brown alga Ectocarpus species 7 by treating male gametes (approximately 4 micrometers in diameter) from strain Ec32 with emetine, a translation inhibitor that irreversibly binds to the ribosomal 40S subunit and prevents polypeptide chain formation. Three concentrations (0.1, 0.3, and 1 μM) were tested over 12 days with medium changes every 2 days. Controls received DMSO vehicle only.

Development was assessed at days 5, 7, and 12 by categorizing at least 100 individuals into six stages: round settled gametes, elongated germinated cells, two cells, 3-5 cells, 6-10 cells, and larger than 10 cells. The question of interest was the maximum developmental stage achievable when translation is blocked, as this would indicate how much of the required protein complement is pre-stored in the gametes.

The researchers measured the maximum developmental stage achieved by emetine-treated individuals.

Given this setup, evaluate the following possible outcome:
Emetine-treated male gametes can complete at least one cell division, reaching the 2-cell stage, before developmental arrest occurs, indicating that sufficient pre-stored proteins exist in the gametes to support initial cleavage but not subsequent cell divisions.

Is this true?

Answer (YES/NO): NO